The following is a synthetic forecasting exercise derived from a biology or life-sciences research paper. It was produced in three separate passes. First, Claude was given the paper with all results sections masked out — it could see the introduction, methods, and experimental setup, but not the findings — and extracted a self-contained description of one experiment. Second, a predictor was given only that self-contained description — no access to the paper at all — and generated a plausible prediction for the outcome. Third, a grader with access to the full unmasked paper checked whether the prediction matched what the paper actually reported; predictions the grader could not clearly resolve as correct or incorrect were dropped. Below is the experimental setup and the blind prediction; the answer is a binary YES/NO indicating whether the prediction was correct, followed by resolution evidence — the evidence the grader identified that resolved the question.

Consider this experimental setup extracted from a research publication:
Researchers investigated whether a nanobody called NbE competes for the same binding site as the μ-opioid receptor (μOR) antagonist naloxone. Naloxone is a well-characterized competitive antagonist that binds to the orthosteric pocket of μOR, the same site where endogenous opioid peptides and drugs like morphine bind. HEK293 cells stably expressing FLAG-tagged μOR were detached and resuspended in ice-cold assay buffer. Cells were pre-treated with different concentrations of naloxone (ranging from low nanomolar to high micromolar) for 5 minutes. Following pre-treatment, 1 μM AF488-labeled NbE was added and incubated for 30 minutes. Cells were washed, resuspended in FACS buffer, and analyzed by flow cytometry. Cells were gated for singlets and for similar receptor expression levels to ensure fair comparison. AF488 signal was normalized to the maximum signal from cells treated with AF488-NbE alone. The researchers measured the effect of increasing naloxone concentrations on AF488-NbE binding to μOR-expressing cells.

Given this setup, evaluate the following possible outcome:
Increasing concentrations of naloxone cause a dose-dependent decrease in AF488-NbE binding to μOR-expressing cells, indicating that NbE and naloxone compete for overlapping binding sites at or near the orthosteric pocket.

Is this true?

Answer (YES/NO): YES